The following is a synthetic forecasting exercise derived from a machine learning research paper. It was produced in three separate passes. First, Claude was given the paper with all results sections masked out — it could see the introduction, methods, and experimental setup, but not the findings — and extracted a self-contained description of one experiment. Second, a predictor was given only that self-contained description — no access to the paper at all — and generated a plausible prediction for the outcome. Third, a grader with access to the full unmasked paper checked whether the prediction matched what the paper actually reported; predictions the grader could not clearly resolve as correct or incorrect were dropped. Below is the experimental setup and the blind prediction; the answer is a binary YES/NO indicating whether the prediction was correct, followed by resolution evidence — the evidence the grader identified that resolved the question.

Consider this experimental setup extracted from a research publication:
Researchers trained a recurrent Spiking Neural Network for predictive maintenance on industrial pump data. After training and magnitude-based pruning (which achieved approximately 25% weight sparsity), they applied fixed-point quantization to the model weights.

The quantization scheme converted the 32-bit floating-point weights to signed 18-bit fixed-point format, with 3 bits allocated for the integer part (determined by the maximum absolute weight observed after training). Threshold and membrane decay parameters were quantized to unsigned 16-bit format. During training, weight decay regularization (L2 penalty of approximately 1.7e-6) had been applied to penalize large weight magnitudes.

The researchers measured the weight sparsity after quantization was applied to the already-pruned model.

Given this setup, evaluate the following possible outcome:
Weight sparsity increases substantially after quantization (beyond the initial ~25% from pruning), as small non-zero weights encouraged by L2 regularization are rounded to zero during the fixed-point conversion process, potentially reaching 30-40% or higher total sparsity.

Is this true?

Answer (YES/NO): YES